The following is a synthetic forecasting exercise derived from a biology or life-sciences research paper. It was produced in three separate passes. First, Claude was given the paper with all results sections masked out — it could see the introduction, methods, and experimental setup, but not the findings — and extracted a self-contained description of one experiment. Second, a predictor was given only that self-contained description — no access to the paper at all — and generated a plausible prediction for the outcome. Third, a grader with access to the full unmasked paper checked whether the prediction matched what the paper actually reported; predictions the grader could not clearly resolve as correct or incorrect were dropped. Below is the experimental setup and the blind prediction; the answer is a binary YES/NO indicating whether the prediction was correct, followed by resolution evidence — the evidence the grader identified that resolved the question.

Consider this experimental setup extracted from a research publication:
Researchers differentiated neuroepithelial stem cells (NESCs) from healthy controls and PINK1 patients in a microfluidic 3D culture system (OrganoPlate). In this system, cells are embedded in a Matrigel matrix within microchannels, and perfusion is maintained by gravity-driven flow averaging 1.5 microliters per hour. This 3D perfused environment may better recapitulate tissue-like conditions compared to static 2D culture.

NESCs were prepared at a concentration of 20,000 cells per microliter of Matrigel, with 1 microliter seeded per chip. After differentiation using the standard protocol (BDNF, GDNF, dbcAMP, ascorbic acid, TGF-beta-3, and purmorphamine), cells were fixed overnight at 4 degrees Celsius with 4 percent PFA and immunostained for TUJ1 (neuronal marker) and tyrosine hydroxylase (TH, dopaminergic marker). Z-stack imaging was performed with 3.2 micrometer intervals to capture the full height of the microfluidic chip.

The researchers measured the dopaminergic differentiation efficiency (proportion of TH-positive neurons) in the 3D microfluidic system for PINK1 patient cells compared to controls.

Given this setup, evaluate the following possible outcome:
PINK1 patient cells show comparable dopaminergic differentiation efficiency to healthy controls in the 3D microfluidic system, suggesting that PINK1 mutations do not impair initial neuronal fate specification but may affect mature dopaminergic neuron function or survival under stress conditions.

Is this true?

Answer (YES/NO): NO